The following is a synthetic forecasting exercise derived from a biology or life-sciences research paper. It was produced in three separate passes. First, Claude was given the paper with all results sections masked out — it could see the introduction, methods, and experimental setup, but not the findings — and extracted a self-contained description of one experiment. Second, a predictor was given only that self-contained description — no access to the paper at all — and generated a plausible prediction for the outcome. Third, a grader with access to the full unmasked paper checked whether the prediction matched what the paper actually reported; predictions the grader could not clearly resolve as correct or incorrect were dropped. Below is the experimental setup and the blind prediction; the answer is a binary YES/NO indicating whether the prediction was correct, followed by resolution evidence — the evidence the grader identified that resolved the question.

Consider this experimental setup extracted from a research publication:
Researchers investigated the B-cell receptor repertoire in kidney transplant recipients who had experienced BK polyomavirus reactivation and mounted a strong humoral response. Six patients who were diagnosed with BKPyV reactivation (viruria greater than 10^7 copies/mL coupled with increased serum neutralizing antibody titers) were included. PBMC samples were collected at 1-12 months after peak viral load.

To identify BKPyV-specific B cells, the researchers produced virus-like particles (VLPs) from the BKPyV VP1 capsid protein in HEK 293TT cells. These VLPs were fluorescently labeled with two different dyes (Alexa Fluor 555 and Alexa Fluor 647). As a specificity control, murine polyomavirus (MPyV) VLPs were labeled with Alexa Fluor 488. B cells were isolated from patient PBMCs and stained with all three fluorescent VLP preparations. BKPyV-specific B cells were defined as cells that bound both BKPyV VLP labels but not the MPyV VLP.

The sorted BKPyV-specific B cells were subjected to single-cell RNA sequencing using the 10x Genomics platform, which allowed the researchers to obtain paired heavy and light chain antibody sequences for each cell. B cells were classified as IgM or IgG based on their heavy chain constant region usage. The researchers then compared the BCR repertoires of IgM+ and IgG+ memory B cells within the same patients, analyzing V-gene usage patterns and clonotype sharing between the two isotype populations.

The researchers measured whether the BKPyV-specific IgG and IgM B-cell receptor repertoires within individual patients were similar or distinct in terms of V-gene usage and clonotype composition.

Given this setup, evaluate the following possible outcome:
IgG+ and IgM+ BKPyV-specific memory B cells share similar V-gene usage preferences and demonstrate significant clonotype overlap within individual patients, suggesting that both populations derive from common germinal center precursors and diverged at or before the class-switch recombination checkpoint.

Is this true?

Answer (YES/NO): NO